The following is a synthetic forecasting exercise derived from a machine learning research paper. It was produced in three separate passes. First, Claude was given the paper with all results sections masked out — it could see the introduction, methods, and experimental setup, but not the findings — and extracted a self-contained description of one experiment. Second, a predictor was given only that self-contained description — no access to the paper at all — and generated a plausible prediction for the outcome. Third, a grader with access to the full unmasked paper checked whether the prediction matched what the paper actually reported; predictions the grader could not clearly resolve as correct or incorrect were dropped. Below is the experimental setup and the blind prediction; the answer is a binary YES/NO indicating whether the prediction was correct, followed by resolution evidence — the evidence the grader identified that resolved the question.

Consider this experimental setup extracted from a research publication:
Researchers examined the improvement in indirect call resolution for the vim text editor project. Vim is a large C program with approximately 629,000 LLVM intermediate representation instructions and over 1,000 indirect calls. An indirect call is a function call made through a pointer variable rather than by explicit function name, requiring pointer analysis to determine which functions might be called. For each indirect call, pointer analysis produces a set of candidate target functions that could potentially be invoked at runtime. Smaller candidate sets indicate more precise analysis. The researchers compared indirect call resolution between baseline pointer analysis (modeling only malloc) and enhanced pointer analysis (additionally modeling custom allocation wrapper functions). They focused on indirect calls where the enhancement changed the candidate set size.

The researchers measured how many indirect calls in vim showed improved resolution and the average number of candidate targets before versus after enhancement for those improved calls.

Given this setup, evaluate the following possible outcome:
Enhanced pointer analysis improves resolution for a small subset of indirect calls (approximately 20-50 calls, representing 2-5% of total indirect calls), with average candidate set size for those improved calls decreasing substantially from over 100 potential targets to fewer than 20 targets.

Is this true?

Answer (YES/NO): NO